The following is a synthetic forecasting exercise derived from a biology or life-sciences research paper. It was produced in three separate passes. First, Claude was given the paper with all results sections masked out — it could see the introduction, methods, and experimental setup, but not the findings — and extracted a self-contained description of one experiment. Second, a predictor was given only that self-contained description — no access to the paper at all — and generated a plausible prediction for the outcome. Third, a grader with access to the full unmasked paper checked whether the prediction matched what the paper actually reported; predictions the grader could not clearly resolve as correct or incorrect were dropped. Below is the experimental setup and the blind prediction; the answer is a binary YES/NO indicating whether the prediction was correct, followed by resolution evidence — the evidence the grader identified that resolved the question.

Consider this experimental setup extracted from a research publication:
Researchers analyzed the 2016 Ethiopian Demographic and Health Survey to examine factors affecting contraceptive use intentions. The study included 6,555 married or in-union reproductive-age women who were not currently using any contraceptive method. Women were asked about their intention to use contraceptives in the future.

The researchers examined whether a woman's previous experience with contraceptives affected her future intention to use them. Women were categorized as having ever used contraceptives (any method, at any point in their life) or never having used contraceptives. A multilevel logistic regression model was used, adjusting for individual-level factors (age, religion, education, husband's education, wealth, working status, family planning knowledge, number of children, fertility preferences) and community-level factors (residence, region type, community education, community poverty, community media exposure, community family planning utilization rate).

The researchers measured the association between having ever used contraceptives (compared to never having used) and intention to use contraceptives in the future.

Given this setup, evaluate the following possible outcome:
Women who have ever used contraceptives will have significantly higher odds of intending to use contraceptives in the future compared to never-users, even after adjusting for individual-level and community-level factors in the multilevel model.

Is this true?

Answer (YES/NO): YES